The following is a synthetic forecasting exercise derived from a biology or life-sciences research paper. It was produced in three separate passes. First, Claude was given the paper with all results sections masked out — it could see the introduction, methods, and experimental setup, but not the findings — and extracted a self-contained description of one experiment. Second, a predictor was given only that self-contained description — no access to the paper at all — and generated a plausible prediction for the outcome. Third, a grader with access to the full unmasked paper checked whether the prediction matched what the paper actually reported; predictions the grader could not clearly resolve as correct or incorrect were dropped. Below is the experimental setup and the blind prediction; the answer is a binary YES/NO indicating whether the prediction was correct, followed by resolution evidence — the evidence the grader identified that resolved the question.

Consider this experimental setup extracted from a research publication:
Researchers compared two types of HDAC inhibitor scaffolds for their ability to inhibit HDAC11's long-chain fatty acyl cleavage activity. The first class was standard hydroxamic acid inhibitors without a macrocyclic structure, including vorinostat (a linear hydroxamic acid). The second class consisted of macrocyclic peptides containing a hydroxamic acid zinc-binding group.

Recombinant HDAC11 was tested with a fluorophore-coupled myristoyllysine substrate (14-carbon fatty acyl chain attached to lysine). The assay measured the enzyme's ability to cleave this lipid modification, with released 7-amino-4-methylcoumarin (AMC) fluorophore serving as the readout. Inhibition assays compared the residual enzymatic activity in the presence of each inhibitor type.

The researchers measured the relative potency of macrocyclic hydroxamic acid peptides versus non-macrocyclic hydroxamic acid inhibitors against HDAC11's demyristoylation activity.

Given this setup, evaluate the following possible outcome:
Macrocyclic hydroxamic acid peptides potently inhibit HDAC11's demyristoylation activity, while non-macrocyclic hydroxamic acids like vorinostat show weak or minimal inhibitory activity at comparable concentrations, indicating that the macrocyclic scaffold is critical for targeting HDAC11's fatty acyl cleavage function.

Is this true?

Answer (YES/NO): YES